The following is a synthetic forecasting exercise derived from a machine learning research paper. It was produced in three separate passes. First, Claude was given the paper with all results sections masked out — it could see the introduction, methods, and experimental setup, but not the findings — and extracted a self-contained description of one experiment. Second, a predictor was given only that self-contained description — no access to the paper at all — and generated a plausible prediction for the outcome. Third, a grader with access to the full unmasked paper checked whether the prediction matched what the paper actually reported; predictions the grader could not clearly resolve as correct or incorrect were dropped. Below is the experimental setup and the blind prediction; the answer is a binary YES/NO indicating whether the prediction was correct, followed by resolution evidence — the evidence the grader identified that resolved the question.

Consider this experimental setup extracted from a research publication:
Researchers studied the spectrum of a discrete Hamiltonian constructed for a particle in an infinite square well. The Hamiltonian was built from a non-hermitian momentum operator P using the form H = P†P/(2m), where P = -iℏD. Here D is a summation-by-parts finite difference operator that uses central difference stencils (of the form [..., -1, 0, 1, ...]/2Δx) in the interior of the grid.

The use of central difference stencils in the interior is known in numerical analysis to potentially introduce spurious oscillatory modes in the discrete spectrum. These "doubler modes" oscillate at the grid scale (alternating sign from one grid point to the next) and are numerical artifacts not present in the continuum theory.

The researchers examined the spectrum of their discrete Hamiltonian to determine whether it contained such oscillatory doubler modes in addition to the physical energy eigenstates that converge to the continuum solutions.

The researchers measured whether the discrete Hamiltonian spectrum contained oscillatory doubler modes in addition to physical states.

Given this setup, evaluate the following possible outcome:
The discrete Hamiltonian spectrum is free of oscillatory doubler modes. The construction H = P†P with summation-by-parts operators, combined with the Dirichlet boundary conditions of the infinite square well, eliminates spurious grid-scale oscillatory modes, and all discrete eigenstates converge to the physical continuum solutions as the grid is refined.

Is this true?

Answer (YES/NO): NO